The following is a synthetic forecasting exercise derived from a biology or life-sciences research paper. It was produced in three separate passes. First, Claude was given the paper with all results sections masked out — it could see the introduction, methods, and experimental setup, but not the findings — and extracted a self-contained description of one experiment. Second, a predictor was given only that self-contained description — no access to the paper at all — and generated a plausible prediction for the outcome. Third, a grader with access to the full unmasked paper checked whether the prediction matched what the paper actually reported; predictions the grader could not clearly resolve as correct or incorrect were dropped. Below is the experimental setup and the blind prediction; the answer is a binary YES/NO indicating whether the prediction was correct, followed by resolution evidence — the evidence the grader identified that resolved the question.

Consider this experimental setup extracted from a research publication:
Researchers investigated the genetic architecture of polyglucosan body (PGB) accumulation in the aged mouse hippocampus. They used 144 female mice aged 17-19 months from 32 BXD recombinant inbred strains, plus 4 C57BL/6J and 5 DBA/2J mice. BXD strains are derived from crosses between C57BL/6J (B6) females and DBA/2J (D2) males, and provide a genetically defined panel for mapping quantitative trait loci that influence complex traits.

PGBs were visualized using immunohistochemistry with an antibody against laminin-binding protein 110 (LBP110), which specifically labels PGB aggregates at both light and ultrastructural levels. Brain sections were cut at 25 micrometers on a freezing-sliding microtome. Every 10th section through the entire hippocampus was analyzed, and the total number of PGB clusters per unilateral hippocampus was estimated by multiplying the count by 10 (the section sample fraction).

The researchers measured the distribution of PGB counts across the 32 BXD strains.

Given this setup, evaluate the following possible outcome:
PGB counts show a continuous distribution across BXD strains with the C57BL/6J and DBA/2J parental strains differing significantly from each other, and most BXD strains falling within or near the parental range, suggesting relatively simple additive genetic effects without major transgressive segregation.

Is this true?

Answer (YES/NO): NO